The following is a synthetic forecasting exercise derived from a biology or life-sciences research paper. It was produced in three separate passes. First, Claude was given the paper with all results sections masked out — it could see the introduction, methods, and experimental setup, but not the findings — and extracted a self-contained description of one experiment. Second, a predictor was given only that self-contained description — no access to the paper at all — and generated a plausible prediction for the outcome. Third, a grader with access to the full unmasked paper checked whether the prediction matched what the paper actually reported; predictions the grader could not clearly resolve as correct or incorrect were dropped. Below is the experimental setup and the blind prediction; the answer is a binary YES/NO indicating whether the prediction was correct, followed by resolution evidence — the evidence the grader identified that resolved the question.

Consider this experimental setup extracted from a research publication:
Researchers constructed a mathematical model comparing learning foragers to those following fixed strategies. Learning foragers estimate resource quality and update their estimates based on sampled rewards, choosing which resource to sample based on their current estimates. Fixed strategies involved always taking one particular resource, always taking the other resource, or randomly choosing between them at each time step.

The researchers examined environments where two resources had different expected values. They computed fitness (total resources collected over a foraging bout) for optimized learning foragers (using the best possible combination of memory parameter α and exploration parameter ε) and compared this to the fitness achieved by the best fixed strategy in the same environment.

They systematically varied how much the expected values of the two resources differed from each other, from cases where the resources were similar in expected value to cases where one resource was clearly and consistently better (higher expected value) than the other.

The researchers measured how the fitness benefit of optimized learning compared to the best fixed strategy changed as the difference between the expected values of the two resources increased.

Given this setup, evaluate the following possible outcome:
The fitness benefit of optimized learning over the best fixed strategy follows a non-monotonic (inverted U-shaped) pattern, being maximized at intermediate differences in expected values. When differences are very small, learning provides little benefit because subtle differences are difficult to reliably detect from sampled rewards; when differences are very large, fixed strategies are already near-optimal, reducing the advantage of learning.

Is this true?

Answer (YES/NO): NO